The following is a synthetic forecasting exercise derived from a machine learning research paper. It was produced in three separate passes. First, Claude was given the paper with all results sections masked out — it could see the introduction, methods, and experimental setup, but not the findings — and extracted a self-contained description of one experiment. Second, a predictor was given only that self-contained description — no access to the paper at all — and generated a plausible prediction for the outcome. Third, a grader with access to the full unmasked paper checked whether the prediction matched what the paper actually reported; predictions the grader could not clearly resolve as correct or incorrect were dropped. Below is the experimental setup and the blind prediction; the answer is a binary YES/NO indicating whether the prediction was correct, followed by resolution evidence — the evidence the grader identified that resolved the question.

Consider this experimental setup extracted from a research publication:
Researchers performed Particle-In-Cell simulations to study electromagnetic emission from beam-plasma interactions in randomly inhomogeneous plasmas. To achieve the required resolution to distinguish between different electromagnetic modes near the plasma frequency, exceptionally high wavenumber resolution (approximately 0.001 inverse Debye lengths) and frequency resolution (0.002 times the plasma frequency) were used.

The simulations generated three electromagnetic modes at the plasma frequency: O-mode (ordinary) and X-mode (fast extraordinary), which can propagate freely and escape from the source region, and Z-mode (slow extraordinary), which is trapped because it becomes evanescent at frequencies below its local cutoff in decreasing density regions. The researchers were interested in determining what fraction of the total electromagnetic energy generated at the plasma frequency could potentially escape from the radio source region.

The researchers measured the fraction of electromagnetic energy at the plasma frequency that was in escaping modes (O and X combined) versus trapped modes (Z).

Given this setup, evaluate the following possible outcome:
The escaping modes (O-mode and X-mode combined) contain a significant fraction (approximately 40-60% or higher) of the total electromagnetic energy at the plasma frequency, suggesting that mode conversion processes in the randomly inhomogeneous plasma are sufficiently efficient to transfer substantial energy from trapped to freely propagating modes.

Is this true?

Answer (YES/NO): NO